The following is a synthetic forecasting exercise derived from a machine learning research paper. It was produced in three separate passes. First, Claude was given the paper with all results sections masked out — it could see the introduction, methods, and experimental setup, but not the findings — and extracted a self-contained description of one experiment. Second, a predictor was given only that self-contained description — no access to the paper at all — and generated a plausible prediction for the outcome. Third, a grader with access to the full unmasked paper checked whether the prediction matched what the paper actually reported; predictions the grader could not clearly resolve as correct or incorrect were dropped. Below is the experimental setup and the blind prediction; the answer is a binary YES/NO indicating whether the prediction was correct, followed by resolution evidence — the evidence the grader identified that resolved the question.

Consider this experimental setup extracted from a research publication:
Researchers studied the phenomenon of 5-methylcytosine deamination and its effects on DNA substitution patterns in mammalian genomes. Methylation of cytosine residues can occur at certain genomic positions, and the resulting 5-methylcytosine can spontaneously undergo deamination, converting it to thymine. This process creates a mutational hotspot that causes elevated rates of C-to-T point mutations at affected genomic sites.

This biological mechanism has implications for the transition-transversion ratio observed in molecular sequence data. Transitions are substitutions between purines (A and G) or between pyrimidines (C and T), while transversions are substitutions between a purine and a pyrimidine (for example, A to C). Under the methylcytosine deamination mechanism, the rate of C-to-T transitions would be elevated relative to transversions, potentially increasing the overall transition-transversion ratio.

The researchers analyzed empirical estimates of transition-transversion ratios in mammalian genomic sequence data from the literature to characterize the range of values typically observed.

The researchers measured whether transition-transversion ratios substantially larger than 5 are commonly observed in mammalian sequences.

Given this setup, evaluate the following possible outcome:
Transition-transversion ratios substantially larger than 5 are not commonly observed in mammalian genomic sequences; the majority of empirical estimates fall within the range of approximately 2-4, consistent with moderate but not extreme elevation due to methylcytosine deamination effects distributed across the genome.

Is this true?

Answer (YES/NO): NO